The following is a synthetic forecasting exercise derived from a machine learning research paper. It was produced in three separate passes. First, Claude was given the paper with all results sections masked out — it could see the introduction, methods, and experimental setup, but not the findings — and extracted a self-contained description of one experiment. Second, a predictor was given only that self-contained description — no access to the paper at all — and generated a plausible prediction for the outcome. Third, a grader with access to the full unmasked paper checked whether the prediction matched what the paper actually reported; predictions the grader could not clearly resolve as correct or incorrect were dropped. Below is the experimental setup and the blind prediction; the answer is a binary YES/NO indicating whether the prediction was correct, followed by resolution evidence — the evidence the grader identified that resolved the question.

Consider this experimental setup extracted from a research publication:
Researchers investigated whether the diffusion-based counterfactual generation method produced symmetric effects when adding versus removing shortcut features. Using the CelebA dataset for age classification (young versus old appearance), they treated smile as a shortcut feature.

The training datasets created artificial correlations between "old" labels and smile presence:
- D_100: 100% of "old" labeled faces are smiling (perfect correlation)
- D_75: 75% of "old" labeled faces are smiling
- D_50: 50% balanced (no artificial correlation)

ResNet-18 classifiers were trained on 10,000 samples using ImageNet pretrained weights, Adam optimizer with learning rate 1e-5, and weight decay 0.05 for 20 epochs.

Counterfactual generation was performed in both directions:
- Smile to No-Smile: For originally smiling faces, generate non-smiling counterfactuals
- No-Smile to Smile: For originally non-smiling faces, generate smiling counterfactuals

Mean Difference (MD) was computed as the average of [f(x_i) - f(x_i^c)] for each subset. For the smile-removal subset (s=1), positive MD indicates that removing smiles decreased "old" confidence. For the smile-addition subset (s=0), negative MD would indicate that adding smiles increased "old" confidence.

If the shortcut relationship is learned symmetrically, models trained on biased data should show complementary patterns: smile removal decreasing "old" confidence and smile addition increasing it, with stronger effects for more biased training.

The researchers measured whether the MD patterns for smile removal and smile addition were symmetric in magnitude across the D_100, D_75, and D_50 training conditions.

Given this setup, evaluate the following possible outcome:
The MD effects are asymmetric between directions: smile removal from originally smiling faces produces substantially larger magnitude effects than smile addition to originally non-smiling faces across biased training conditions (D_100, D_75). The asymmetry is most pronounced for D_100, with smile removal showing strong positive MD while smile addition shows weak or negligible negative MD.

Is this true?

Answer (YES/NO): NO